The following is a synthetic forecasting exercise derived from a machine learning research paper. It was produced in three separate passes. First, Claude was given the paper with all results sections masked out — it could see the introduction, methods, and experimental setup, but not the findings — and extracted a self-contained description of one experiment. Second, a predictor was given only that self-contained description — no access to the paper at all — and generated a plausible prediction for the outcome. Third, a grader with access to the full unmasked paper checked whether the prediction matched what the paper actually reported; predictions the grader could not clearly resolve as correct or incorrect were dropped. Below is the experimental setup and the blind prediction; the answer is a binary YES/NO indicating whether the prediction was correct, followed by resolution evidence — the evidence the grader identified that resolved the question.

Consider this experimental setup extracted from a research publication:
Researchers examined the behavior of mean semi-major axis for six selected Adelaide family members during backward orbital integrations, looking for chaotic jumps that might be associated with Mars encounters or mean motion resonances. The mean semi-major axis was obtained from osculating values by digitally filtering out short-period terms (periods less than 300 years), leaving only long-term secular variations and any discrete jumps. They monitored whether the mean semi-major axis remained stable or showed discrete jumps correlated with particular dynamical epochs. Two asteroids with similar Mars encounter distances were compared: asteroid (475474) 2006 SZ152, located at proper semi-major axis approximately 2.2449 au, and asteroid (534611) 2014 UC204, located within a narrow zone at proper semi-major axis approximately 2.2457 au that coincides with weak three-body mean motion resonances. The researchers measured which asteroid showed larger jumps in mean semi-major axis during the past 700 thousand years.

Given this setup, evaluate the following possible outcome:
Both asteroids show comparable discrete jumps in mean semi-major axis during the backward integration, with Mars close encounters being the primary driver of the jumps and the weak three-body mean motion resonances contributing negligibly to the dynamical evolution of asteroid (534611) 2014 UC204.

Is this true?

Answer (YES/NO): NO